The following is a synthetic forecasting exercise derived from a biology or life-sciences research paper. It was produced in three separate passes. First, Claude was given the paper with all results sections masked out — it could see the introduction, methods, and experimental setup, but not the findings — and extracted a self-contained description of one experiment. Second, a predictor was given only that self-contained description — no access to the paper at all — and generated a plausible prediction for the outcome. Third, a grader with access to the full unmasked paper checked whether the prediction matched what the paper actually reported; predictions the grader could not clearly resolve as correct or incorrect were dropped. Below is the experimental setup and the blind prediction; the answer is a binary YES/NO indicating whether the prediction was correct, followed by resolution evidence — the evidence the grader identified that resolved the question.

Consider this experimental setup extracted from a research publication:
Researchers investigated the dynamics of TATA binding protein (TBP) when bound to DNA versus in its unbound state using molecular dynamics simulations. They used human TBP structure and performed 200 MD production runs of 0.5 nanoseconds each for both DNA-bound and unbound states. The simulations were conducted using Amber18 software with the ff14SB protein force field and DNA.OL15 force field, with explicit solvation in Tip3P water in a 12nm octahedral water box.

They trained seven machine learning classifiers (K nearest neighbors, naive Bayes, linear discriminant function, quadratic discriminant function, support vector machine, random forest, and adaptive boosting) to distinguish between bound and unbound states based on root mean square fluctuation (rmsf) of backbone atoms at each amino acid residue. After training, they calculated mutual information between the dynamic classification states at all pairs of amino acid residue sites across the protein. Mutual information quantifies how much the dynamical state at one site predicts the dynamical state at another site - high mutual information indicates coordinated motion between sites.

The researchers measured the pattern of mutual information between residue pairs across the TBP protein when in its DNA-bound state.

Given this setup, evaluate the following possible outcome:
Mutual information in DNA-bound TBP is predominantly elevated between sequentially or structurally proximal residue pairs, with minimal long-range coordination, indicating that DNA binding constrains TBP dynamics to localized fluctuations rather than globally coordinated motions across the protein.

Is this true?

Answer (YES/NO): NO